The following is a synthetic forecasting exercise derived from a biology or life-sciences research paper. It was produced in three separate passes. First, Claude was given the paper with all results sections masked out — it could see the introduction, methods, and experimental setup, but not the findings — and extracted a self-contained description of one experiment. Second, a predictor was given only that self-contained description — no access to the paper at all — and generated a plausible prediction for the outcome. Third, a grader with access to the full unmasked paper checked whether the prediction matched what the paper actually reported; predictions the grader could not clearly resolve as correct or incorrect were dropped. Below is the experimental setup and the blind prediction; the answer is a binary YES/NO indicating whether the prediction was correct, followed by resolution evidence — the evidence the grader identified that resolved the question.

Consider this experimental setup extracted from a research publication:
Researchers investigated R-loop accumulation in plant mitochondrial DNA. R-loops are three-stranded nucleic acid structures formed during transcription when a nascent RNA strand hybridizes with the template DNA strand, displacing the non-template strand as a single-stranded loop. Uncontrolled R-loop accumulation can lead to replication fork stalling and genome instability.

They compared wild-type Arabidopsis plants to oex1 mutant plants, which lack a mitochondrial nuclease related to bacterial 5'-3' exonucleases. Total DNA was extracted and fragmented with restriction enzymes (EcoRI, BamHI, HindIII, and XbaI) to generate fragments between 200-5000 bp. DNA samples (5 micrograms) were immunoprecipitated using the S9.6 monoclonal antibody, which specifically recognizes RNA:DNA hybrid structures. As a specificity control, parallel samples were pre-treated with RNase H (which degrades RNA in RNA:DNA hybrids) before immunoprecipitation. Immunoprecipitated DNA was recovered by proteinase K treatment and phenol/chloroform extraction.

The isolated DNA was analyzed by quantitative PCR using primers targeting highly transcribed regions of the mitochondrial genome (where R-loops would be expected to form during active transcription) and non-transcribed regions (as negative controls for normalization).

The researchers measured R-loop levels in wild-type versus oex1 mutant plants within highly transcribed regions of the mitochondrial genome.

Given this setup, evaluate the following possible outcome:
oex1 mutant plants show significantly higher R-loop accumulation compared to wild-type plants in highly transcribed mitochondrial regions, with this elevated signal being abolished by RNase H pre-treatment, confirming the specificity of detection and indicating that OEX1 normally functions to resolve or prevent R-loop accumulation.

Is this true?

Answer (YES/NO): YES